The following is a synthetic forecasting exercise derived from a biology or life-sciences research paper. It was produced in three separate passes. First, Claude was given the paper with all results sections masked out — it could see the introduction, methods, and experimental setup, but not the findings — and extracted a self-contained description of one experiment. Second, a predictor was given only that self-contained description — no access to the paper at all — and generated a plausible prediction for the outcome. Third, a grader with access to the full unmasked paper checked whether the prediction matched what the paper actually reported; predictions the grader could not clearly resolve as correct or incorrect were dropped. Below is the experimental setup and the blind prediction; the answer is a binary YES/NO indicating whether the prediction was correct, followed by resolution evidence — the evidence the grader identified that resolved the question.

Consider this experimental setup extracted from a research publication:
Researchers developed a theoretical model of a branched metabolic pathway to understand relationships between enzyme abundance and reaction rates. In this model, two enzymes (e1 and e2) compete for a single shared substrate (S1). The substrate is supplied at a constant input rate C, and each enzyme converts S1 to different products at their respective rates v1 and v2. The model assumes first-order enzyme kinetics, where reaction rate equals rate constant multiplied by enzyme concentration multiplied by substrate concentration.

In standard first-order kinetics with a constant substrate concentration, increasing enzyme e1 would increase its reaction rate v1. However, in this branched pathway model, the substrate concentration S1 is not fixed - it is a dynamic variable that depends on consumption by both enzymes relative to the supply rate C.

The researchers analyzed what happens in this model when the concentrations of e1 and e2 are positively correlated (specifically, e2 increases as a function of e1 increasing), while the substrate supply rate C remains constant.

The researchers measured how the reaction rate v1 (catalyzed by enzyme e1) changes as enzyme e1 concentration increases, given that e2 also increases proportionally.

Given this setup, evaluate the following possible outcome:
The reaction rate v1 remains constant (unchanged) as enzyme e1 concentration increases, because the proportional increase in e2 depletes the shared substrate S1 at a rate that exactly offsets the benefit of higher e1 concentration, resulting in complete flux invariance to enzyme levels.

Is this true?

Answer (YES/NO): NO